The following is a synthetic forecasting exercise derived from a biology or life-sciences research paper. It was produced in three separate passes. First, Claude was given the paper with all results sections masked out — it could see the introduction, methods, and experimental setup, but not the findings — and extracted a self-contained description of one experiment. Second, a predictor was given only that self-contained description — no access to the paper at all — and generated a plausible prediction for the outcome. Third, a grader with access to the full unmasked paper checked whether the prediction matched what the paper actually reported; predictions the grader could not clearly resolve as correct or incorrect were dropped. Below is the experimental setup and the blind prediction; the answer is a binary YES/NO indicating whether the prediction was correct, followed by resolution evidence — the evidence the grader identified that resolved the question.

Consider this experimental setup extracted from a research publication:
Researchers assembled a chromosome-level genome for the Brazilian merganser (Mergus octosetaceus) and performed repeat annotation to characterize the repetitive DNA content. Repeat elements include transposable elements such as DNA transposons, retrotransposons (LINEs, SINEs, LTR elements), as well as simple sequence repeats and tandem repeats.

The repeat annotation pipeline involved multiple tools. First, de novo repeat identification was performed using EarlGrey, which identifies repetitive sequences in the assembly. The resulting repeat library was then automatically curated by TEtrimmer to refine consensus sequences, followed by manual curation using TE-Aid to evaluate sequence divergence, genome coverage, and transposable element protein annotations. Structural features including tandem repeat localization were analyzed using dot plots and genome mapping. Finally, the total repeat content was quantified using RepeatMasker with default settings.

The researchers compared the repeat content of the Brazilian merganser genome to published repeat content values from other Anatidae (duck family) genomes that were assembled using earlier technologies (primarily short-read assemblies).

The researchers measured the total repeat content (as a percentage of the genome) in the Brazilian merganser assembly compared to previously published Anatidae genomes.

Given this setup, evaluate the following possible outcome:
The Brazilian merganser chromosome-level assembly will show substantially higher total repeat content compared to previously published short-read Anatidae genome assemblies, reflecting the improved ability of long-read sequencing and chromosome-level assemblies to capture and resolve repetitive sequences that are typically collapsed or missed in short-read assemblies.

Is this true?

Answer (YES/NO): YES